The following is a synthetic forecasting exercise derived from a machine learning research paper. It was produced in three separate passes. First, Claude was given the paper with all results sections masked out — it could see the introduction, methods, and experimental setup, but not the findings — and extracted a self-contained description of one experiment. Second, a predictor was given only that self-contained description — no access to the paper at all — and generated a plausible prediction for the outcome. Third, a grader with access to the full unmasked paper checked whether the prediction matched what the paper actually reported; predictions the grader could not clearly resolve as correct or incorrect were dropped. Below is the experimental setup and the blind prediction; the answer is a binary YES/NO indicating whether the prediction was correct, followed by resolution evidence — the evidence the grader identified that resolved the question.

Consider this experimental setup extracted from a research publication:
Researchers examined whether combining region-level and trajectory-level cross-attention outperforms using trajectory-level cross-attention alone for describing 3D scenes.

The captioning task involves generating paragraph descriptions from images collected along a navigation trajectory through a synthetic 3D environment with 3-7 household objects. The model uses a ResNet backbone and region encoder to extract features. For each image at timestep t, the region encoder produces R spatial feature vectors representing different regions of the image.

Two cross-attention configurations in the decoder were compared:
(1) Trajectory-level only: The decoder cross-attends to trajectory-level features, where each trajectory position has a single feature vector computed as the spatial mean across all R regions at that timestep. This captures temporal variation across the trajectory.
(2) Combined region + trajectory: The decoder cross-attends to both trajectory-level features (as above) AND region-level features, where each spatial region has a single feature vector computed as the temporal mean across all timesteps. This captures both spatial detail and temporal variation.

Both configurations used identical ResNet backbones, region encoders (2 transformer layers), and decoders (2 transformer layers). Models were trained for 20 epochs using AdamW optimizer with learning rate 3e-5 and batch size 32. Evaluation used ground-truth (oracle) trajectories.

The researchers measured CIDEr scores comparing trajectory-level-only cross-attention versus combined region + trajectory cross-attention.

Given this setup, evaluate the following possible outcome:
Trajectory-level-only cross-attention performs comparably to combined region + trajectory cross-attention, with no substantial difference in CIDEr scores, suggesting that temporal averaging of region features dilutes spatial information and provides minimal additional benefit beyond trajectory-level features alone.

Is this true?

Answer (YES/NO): NO